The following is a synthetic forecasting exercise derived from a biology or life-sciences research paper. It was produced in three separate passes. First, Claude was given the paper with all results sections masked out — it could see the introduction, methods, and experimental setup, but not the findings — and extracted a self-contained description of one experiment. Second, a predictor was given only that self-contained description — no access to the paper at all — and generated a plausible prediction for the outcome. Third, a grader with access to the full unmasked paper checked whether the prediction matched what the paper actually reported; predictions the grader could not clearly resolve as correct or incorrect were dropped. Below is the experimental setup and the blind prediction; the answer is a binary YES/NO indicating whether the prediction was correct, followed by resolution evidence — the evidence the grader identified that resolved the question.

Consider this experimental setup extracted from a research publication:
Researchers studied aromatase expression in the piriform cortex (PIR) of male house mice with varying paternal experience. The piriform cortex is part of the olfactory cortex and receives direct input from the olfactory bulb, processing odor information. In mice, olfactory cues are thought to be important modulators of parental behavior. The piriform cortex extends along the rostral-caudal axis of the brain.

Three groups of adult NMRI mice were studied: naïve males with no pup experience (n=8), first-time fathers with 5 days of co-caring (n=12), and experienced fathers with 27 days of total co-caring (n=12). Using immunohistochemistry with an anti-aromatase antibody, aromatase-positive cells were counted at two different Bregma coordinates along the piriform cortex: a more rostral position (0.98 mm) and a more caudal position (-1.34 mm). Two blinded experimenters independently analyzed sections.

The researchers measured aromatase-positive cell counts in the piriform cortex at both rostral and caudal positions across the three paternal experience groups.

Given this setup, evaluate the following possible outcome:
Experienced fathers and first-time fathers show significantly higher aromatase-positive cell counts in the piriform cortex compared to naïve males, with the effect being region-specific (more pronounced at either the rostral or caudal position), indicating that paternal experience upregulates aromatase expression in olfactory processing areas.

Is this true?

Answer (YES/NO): NO